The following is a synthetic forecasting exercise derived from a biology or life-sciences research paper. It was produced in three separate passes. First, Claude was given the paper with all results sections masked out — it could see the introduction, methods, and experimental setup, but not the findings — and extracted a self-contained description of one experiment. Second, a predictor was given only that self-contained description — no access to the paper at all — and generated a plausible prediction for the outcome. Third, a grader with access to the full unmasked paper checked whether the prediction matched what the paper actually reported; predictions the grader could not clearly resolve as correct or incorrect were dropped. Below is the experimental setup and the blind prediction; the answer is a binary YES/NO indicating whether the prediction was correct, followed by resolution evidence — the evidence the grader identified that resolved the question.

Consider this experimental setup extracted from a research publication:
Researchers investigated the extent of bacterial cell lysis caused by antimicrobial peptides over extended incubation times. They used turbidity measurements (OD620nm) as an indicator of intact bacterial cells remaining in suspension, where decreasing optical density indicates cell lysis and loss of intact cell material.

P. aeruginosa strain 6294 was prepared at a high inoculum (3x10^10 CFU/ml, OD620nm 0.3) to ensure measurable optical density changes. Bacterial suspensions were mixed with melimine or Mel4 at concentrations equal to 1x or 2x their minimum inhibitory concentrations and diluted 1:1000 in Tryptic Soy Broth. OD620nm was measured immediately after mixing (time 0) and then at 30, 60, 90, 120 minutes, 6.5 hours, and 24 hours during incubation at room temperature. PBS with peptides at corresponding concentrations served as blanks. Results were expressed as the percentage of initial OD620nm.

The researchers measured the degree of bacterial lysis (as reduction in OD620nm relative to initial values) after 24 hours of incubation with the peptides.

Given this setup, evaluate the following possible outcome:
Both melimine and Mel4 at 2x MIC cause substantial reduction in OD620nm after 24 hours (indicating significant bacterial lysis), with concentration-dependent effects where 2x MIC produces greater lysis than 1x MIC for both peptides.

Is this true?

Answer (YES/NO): NO